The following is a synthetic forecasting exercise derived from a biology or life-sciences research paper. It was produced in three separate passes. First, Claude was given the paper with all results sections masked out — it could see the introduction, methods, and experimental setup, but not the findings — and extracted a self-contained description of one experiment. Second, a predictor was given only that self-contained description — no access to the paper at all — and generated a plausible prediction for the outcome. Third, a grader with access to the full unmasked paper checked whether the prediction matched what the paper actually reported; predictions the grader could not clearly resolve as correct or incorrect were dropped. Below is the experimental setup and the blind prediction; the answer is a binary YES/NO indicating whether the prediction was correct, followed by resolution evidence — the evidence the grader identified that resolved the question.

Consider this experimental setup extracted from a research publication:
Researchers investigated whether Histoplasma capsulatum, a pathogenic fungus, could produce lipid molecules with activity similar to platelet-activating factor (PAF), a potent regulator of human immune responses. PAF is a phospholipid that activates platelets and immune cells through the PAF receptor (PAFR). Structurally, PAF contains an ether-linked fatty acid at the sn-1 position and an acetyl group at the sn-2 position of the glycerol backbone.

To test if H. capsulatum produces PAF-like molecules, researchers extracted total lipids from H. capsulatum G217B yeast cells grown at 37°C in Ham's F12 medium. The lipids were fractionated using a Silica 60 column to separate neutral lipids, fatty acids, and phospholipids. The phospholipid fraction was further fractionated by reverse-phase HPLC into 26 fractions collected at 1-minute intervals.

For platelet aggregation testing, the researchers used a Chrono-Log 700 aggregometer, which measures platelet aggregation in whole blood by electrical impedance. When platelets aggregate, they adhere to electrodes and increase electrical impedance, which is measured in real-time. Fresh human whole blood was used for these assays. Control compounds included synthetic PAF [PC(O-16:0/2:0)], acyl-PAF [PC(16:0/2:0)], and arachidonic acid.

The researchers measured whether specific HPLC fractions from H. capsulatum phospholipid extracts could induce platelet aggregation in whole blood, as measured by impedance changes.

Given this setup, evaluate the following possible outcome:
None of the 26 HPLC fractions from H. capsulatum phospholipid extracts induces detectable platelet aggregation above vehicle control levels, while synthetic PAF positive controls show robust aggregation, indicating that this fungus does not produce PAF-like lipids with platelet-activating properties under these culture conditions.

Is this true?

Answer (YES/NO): NO